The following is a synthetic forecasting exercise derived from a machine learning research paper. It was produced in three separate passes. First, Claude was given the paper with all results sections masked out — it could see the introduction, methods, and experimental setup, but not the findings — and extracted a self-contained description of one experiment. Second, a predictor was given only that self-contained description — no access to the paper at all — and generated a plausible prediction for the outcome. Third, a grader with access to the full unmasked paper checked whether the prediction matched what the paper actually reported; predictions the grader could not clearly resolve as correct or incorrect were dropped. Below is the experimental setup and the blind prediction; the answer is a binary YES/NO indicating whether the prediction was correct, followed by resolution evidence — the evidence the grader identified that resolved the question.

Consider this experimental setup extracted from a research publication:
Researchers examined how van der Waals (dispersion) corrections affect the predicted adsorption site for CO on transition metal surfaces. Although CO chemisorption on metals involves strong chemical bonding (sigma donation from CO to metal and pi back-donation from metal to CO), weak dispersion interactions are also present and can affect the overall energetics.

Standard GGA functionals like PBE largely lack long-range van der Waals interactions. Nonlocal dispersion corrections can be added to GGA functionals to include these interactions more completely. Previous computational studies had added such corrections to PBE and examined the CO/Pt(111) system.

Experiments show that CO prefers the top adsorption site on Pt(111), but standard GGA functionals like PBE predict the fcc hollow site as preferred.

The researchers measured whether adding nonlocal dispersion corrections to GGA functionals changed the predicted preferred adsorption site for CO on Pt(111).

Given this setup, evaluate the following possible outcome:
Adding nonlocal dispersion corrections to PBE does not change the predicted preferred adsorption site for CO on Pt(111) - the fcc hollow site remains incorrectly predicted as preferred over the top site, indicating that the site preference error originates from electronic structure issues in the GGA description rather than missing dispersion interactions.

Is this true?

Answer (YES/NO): NO